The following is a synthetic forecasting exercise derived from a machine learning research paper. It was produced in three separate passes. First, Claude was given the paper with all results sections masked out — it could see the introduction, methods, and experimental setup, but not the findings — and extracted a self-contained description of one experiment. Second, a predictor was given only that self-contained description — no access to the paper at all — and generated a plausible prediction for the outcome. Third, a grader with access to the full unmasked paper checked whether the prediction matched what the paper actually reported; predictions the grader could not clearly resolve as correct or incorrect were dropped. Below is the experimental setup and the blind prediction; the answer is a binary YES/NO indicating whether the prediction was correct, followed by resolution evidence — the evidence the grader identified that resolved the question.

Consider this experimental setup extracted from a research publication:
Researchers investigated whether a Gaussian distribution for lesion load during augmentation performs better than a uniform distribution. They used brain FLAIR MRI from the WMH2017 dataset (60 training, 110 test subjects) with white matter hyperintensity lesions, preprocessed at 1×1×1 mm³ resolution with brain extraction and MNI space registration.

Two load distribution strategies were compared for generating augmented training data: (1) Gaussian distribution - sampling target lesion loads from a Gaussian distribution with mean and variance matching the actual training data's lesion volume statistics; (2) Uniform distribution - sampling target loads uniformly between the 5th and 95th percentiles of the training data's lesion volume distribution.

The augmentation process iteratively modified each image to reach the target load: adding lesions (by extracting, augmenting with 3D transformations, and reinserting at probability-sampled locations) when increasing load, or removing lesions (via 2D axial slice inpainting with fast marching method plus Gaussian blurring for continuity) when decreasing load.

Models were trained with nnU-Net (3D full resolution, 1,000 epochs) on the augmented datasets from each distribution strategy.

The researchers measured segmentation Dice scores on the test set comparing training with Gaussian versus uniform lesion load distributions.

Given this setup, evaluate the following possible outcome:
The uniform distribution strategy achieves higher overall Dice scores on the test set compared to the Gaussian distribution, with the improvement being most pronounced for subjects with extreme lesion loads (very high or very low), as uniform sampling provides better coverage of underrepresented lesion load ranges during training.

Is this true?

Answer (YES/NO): NO